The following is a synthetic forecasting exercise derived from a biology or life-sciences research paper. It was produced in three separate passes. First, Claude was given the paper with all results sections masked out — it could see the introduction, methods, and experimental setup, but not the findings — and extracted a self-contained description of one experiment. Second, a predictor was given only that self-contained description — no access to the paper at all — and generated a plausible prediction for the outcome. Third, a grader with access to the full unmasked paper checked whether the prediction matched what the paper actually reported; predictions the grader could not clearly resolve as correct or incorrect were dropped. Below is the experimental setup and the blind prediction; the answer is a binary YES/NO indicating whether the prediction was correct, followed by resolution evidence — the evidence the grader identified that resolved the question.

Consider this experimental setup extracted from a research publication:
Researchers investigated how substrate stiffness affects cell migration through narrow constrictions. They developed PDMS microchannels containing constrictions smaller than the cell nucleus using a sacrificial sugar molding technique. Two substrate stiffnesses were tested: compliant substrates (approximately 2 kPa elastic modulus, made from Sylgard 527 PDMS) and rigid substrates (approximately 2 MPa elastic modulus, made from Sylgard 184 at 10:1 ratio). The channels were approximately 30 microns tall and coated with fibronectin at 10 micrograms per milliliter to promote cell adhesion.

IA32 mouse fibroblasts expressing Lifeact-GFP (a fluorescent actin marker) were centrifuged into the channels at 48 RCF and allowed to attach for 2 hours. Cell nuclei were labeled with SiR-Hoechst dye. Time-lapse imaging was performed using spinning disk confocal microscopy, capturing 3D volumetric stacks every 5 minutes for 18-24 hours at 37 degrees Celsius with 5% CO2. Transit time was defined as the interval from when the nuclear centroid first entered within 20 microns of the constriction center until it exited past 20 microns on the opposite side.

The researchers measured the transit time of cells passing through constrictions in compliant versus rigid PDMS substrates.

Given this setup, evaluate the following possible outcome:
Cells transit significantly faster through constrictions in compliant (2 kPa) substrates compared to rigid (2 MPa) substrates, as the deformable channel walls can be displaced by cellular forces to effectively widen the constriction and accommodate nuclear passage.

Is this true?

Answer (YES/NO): NO